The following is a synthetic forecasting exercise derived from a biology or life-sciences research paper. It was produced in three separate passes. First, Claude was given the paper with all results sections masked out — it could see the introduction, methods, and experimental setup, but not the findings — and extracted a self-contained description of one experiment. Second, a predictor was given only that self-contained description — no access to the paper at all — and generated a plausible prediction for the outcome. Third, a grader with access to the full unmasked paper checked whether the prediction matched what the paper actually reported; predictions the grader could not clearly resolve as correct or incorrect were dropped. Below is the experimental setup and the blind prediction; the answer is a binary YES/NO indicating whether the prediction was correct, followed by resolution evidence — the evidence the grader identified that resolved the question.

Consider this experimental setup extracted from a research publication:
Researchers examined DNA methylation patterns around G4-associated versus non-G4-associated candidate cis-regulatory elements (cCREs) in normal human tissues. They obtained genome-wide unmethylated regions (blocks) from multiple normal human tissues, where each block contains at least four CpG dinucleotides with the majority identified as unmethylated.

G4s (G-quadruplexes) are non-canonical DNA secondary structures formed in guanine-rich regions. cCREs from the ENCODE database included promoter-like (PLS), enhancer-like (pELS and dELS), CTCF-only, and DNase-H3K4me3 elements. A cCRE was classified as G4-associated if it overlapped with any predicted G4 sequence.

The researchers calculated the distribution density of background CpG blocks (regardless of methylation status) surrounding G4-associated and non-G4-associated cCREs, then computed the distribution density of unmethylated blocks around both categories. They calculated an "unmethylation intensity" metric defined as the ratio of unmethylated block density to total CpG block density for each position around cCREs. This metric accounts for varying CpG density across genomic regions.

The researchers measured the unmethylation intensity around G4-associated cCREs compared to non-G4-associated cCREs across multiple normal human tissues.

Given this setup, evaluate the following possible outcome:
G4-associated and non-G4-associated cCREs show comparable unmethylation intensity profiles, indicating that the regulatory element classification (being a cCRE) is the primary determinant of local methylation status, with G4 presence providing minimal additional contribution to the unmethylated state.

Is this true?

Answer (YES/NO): NO